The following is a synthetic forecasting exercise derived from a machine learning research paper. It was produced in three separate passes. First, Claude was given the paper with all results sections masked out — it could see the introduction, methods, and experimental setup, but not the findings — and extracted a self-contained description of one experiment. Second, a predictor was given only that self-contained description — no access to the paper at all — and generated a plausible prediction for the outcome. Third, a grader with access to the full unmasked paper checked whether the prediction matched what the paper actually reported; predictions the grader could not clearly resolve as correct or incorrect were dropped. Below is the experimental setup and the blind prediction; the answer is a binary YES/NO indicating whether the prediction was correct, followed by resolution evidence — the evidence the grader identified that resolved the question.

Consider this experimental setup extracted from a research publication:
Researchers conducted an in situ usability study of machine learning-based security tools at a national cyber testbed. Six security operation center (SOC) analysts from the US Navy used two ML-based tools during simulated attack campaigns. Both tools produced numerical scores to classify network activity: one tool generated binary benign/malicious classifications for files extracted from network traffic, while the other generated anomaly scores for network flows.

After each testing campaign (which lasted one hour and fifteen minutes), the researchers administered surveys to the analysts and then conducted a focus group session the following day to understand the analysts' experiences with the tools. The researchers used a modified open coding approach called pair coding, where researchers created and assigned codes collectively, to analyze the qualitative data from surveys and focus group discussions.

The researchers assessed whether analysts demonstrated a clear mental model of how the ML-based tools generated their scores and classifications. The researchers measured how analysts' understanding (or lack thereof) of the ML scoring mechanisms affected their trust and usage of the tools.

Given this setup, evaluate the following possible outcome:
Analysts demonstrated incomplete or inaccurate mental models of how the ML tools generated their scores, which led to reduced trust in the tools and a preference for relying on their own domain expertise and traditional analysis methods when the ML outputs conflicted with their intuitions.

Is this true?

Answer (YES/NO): NO